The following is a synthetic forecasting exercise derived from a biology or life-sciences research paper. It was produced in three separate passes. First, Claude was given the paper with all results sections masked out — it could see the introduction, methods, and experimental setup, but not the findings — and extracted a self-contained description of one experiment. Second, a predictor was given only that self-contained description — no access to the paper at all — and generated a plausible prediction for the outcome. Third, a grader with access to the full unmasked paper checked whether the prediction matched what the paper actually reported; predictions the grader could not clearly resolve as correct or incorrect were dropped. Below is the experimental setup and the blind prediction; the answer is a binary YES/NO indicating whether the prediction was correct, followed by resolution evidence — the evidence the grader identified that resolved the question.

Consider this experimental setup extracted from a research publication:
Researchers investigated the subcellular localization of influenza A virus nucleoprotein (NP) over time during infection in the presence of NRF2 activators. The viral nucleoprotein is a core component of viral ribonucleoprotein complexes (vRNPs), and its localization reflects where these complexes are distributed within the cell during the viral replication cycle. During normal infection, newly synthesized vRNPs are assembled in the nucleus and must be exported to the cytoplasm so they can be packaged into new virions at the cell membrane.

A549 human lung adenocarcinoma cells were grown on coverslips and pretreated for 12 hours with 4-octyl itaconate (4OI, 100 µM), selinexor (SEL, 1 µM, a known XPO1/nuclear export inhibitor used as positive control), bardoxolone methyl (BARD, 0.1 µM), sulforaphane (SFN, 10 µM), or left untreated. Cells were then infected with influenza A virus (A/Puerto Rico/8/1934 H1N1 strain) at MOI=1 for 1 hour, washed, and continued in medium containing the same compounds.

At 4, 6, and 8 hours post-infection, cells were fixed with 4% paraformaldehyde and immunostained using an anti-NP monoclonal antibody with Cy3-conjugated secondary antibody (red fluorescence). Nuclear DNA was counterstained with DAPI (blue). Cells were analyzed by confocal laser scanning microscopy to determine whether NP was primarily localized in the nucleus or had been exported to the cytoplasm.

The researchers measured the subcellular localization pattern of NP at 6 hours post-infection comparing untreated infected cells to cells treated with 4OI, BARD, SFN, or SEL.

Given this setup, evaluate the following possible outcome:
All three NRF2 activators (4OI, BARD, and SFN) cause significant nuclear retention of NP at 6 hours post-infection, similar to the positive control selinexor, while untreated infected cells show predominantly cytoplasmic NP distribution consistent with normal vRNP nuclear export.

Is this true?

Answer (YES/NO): NO